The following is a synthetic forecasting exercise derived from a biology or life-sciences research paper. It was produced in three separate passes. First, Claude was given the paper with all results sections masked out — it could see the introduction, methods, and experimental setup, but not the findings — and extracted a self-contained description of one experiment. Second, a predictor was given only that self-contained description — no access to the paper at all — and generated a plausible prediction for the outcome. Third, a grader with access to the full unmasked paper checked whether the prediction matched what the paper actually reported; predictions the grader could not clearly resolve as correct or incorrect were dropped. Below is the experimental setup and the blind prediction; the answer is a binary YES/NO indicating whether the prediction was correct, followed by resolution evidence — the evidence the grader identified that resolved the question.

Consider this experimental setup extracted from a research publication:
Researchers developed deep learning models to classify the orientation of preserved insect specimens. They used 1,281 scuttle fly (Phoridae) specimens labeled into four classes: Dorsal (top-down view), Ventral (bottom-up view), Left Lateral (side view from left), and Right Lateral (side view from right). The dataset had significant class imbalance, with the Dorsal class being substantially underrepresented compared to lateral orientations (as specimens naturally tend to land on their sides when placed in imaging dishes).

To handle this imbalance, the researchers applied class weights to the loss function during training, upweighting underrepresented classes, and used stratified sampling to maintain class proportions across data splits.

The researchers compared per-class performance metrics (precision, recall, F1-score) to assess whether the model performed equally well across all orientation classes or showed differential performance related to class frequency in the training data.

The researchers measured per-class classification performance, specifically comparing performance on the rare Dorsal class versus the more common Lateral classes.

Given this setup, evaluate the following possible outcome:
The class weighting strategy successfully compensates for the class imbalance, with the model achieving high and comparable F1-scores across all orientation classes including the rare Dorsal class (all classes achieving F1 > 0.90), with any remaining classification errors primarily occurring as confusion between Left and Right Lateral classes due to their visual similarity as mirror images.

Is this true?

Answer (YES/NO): NO